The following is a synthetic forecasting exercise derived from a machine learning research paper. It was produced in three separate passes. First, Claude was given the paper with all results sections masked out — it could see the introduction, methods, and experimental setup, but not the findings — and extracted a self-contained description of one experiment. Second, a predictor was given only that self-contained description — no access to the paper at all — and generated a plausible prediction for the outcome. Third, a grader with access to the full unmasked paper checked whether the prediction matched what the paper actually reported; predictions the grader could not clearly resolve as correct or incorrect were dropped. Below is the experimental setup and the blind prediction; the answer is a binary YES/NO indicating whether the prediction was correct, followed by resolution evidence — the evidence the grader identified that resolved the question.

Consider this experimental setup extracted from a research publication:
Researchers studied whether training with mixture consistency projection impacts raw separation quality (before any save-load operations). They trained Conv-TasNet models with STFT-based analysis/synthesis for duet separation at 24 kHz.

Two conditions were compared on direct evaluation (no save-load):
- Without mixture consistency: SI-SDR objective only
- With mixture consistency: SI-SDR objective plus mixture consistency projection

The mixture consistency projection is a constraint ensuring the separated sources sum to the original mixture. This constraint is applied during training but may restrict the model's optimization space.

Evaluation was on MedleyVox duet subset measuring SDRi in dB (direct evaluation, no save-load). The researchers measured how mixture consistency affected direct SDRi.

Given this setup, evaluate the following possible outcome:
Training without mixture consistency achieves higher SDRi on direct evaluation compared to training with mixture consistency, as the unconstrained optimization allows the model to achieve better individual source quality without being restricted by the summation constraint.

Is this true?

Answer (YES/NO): YES